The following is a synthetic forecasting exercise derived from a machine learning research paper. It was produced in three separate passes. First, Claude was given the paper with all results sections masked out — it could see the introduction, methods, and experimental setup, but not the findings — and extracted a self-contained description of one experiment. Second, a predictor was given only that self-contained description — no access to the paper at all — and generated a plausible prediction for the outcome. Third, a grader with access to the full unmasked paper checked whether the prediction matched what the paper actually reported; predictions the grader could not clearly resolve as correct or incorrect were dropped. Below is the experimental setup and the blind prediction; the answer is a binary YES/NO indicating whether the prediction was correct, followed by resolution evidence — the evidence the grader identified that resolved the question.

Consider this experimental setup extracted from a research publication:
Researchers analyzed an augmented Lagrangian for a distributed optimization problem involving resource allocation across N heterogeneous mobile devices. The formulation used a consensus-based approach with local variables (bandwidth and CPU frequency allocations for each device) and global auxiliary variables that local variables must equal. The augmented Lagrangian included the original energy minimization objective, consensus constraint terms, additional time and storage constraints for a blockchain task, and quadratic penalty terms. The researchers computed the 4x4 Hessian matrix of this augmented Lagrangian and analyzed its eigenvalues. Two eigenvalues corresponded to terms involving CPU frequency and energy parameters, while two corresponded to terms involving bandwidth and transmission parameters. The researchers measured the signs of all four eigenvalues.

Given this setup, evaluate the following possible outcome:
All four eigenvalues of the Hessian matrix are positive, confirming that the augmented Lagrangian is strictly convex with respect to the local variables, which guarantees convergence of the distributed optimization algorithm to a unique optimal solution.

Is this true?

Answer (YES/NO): NO